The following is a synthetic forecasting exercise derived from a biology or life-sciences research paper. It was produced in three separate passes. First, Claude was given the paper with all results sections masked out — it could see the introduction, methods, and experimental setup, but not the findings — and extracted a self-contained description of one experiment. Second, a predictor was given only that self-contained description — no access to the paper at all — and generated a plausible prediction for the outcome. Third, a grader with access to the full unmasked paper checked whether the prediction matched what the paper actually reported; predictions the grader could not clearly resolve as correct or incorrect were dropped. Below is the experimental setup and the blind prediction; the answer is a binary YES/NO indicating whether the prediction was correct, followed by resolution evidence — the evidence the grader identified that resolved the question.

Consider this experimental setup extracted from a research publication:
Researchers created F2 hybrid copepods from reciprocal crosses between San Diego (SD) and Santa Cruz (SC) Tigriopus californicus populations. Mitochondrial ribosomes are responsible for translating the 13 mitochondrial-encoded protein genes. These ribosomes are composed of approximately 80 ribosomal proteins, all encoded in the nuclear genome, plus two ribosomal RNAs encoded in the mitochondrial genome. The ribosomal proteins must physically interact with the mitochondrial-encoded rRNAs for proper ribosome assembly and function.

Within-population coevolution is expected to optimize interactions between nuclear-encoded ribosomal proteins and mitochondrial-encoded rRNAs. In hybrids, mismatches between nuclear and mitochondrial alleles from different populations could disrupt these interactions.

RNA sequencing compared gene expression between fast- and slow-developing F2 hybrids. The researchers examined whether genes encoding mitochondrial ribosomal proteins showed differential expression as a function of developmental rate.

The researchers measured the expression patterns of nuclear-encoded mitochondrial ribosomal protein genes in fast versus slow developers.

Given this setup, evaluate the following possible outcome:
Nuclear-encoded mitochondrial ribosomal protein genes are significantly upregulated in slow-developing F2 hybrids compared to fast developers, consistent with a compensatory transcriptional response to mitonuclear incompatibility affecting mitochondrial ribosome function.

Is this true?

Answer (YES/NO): NO